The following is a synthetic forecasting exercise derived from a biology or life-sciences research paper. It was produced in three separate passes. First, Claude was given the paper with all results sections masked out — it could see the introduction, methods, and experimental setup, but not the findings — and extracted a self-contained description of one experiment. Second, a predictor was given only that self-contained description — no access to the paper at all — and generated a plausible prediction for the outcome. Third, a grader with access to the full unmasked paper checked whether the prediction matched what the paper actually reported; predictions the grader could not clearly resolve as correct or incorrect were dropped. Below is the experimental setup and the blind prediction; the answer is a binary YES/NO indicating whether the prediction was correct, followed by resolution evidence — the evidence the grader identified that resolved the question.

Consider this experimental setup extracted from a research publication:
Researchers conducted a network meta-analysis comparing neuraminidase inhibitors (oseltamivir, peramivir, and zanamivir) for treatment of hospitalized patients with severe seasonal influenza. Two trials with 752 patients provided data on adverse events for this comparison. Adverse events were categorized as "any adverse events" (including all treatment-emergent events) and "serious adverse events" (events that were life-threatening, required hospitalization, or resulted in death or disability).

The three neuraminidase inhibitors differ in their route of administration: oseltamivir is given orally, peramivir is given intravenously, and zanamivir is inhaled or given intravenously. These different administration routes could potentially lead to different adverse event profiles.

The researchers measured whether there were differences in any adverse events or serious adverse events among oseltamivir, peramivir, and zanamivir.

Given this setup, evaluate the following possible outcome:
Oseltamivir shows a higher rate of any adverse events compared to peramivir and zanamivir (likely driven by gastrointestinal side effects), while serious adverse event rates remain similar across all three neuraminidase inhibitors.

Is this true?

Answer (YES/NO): NO